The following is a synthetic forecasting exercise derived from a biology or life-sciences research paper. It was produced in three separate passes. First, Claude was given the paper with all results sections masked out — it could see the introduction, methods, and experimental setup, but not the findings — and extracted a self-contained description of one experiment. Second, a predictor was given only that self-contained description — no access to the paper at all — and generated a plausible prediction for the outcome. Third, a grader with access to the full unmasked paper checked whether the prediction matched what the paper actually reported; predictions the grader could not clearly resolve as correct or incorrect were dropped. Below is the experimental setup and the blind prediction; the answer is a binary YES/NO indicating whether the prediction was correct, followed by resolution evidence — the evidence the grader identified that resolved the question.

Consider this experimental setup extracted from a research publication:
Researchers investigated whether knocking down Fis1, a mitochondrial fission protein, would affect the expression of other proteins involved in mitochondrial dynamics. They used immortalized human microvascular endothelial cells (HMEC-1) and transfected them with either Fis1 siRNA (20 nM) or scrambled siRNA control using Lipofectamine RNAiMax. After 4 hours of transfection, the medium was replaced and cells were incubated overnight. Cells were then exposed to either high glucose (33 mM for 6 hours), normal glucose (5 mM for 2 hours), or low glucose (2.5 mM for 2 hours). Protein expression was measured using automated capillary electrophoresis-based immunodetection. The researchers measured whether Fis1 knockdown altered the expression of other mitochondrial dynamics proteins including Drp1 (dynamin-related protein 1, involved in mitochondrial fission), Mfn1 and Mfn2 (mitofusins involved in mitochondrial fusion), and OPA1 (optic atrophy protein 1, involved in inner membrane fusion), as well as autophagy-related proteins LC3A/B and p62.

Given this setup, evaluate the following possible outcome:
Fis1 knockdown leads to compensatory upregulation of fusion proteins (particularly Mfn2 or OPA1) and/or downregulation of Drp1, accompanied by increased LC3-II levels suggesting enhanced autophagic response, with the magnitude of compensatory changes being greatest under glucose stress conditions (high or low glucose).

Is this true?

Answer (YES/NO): NO